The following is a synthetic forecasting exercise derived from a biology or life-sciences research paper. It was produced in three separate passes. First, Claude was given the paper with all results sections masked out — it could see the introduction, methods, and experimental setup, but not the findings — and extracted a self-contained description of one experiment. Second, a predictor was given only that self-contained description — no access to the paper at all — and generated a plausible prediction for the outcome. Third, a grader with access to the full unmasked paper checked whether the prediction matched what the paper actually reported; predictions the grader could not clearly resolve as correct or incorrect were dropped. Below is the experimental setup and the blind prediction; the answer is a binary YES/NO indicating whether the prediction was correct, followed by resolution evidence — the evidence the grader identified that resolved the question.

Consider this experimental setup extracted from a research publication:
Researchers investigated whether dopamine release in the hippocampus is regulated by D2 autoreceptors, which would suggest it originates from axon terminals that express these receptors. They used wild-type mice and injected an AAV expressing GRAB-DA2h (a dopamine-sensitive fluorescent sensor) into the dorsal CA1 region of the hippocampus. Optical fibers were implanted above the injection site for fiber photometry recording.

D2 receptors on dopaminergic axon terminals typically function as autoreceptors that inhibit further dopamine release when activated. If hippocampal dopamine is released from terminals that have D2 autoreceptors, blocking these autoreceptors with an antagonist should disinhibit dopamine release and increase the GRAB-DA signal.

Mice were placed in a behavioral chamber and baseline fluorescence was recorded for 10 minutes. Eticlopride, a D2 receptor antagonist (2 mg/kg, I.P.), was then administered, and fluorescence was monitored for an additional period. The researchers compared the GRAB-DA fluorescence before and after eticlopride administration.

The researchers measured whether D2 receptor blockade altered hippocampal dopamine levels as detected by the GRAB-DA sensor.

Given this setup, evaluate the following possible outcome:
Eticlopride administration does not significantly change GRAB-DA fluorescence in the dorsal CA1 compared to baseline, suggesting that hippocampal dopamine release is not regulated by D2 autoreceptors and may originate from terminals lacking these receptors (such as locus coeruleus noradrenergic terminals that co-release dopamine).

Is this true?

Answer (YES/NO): NO